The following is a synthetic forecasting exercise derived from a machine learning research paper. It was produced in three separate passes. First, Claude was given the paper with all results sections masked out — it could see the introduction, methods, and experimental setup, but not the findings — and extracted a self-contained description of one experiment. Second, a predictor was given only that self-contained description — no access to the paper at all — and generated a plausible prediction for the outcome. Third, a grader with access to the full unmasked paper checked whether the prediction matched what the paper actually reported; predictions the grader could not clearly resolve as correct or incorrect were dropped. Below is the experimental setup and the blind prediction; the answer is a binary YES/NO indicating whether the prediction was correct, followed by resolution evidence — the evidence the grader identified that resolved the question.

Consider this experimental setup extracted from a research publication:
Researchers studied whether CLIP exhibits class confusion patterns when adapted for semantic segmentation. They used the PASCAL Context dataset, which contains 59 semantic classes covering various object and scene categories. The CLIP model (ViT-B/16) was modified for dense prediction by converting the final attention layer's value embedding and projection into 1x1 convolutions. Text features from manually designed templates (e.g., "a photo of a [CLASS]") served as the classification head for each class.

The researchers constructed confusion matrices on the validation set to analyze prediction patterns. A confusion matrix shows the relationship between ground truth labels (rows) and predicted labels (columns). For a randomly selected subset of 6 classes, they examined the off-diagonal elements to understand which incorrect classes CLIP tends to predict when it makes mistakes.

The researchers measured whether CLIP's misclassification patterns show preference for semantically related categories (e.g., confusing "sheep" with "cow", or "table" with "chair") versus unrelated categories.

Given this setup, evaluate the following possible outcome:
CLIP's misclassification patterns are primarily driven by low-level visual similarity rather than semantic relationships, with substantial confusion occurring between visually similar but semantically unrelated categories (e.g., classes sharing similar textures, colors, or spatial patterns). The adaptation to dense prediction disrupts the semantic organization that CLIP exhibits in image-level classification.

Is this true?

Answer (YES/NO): NO